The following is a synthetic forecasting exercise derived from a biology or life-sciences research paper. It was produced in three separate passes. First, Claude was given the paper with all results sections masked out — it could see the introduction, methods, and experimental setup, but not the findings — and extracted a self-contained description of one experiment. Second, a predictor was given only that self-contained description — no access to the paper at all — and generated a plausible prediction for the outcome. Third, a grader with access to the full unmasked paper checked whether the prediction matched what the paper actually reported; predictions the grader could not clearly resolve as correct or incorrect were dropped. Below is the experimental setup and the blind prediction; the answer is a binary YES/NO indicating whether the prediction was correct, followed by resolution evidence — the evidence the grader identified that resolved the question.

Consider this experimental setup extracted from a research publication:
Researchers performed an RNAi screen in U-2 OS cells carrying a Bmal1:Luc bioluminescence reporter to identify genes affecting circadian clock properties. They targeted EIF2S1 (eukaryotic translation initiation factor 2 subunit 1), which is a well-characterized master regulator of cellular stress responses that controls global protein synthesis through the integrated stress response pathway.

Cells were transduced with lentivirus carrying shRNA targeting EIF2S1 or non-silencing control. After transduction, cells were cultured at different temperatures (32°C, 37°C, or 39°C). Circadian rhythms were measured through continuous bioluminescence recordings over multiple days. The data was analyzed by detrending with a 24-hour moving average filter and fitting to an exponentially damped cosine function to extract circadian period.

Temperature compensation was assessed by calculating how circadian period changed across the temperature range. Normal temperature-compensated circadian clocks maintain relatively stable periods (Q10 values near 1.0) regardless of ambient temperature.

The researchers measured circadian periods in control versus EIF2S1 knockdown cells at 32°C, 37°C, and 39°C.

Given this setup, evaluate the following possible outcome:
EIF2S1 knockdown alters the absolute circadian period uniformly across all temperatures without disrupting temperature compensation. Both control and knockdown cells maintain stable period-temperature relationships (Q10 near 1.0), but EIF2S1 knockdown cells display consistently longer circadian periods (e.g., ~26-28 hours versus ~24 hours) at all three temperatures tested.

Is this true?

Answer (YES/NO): NO